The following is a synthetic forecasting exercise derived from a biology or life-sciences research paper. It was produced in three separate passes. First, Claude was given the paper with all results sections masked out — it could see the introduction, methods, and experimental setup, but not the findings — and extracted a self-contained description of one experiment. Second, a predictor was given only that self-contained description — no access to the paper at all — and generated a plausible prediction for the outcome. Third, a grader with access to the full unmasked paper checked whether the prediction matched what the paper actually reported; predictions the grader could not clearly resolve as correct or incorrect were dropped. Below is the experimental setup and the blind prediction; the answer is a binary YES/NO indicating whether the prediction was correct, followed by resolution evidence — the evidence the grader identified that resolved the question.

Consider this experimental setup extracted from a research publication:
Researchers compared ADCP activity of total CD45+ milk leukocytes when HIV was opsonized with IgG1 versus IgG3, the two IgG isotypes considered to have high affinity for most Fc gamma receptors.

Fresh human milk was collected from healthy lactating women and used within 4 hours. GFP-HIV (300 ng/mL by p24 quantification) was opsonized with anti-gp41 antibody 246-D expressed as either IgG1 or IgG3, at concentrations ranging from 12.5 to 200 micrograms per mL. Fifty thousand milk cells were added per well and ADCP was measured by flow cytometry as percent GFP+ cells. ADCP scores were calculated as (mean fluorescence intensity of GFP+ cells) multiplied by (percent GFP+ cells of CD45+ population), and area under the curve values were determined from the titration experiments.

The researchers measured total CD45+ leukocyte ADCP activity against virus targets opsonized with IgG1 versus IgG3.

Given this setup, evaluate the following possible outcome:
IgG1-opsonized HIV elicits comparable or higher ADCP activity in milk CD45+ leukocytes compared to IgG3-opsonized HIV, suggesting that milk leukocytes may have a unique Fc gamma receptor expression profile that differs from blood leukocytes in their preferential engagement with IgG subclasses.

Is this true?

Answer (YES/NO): YES